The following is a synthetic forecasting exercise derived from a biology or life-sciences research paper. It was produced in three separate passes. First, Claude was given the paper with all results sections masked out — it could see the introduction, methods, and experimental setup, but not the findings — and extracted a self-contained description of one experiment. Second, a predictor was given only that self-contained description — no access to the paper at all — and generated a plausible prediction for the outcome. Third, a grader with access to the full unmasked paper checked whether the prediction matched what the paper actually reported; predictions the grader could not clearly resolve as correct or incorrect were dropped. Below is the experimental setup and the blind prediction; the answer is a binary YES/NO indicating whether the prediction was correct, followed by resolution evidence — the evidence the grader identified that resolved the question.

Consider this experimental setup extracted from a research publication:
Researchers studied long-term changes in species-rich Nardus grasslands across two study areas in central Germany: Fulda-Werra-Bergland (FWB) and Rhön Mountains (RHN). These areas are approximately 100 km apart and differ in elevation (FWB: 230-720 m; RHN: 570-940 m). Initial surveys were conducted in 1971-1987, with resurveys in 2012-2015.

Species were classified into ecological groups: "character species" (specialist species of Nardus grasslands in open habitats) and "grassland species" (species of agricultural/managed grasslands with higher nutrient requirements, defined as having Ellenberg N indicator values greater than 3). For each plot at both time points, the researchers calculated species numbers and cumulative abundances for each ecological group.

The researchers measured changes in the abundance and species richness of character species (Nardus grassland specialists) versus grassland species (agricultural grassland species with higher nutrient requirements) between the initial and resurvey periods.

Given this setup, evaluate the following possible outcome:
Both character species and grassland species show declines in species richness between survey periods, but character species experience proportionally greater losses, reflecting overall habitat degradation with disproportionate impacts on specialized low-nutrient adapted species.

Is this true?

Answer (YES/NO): NO